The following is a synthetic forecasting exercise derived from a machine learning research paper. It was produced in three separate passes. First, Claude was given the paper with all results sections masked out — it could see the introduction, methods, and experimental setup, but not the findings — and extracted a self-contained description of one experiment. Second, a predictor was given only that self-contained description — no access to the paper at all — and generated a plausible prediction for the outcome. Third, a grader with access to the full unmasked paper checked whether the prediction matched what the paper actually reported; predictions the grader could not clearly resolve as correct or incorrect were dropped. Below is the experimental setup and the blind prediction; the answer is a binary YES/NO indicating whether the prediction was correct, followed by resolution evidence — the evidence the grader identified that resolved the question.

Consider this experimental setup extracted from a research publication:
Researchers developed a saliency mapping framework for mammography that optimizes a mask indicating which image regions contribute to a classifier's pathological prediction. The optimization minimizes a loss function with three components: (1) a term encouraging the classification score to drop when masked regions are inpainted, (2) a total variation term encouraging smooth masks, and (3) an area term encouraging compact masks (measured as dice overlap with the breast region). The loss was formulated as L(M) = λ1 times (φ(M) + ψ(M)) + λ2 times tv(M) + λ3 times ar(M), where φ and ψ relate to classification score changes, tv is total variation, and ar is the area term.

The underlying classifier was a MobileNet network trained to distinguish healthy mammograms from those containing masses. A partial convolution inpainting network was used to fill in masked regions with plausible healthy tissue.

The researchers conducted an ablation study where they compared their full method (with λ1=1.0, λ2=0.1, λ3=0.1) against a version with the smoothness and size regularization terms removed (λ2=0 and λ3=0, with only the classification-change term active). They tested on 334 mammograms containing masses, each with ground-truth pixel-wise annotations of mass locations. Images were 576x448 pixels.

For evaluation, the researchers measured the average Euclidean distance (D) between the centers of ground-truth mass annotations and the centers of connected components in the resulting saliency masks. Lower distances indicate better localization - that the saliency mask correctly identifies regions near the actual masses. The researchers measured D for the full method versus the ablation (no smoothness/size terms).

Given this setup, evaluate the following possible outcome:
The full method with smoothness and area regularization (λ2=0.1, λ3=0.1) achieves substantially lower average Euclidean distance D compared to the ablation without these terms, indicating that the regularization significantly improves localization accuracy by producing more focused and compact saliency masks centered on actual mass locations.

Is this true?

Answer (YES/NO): YES